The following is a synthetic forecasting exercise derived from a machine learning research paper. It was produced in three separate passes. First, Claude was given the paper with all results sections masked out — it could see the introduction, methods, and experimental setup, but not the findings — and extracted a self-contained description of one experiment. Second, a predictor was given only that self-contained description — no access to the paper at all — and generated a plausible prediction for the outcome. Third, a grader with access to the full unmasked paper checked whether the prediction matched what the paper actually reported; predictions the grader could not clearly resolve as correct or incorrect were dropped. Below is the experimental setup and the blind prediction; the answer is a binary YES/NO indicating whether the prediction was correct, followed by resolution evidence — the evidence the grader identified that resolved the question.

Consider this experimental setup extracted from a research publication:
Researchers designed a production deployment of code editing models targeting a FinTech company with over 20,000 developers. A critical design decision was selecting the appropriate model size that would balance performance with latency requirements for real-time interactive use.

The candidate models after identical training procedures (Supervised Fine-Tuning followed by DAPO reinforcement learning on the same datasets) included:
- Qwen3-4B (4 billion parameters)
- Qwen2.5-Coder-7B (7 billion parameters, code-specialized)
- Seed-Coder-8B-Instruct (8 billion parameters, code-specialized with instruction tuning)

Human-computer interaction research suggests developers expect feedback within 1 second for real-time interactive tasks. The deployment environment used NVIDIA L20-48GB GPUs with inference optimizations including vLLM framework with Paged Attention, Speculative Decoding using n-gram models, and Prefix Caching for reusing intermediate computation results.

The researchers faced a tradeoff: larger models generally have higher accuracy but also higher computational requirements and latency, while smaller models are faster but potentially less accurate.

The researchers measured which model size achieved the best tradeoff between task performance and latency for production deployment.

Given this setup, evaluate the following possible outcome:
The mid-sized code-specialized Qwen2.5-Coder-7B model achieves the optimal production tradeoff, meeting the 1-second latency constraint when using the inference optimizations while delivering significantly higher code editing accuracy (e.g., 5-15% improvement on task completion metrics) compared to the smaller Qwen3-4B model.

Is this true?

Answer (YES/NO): NO